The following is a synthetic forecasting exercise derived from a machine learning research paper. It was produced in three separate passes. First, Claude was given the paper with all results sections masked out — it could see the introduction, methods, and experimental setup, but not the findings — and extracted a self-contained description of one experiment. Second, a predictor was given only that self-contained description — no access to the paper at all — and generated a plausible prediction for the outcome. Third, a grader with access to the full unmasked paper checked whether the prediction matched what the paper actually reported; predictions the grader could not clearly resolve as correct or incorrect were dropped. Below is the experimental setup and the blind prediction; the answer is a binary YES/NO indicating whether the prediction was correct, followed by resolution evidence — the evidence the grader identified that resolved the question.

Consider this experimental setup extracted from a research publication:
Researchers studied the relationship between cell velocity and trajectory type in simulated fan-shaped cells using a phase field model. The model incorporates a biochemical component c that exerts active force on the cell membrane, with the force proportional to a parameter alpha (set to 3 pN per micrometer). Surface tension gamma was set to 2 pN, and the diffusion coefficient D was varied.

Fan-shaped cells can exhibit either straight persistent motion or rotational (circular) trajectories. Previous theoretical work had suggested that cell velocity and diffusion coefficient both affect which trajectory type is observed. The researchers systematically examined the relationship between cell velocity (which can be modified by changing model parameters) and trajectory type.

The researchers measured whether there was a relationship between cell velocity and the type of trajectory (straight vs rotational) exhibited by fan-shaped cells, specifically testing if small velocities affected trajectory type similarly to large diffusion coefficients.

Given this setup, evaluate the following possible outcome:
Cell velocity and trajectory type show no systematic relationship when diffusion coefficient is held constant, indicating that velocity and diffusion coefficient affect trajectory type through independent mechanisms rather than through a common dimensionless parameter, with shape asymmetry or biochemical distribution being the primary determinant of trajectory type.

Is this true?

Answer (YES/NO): NO